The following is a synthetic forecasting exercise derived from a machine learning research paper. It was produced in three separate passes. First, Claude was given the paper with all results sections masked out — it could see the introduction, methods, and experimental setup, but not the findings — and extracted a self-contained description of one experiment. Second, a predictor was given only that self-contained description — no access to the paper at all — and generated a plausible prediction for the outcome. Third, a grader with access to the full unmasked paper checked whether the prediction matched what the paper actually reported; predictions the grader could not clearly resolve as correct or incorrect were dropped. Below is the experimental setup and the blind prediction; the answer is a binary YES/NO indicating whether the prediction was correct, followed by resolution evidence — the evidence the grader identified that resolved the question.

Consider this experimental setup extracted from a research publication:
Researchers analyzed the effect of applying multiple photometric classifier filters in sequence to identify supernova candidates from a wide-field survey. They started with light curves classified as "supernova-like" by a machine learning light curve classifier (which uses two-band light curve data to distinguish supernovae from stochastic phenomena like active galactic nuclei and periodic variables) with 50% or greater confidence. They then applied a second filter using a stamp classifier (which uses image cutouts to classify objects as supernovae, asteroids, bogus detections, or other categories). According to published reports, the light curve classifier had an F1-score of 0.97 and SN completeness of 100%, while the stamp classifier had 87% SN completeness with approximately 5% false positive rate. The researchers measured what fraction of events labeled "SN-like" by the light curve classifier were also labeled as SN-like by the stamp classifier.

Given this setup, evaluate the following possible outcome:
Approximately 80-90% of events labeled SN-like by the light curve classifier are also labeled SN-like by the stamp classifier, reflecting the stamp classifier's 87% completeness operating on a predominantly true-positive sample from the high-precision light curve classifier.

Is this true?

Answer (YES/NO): NO